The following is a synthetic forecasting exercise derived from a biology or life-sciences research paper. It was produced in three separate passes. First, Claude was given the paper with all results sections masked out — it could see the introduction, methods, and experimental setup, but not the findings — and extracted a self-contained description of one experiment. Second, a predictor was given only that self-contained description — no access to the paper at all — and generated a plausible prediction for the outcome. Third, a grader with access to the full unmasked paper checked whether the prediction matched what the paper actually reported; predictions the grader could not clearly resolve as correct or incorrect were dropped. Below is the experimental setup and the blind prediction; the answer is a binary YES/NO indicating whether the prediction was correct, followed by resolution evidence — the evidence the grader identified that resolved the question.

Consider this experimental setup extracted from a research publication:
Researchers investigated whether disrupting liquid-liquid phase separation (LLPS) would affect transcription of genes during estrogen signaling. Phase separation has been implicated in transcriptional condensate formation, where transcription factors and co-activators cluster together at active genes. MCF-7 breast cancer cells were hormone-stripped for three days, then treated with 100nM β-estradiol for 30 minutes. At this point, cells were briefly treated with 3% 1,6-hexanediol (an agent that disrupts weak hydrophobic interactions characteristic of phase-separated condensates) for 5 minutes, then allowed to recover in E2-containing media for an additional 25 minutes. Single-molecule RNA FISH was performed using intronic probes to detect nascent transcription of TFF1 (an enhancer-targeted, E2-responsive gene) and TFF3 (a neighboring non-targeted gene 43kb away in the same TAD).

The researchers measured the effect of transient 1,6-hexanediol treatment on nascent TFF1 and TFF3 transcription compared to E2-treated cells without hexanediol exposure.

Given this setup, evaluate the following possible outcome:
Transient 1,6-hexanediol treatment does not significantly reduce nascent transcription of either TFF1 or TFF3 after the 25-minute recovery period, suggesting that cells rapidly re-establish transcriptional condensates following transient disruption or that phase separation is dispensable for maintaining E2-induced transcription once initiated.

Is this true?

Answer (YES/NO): NO